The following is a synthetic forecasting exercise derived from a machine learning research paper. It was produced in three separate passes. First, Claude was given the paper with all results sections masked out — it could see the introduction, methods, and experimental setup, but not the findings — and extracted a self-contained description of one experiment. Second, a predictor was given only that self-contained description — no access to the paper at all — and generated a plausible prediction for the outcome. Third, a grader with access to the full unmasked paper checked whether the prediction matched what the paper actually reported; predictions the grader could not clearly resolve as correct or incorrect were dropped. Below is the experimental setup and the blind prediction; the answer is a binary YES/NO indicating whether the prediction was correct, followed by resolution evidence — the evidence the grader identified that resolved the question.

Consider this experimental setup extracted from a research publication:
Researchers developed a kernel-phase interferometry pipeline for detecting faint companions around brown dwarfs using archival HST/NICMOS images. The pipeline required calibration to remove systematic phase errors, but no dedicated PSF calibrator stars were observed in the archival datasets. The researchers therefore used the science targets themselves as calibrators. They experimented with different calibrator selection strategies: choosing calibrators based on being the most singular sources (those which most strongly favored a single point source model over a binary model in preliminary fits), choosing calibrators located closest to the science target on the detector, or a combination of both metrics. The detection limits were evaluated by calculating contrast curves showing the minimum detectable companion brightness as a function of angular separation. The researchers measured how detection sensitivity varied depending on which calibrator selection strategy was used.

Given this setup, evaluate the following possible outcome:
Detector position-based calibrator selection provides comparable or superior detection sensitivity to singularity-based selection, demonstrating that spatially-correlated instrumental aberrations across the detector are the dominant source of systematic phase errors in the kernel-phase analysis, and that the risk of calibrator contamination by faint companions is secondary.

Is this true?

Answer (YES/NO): YES